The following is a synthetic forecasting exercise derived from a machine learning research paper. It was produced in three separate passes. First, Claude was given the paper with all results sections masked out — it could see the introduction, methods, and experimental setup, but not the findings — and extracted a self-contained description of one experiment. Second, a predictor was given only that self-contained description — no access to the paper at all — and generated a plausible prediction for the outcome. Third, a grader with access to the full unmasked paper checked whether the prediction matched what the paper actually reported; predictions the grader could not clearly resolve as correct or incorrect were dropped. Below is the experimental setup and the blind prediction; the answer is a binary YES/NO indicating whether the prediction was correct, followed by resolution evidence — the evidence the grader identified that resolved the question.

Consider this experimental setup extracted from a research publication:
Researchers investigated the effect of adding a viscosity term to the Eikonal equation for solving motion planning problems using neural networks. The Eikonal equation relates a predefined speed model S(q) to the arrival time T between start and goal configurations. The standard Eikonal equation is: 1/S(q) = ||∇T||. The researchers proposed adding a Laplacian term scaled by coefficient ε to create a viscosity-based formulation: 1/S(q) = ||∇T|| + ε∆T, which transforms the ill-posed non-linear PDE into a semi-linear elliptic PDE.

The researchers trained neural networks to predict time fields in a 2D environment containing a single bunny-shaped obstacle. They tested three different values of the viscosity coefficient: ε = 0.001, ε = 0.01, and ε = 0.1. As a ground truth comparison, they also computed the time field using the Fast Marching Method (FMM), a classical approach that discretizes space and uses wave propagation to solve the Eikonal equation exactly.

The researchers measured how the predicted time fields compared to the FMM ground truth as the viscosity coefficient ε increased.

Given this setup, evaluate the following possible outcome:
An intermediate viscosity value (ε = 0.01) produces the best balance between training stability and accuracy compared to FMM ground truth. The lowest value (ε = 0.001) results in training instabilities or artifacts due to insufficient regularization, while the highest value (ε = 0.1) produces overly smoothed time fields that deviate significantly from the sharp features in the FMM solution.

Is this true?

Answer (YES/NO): NO